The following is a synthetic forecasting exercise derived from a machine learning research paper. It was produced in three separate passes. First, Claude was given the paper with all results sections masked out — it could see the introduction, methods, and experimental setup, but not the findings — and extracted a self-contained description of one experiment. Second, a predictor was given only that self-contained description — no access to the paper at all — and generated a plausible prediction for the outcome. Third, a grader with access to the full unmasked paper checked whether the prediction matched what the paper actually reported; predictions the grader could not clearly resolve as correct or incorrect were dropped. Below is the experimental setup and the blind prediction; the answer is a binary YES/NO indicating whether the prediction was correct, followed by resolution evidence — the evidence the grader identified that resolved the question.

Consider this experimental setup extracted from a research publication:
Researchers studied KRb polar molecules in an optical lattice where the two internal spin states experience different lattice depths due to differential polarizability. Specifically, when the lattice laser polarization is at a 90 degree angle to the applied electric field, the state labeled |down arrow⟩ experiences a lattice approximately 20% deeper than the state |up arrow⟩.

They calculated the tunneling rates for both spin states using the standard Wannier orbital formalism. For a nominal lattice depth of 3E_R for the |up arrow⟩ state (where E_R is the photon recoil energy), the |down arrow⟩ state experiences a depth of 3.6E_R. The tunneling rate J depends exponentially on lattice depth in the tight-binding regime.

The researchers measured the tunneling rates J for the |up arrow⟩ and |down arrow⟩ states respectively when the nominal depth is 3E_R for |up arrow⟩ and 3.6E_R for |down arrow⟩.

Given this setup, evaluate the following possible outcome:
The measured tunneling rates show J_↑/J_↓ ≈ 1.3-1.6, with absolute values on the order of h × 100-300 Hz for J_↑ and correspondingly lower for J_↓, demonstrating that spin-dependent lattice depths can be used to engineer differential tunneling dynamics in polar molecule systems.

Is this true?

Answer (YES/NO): NO